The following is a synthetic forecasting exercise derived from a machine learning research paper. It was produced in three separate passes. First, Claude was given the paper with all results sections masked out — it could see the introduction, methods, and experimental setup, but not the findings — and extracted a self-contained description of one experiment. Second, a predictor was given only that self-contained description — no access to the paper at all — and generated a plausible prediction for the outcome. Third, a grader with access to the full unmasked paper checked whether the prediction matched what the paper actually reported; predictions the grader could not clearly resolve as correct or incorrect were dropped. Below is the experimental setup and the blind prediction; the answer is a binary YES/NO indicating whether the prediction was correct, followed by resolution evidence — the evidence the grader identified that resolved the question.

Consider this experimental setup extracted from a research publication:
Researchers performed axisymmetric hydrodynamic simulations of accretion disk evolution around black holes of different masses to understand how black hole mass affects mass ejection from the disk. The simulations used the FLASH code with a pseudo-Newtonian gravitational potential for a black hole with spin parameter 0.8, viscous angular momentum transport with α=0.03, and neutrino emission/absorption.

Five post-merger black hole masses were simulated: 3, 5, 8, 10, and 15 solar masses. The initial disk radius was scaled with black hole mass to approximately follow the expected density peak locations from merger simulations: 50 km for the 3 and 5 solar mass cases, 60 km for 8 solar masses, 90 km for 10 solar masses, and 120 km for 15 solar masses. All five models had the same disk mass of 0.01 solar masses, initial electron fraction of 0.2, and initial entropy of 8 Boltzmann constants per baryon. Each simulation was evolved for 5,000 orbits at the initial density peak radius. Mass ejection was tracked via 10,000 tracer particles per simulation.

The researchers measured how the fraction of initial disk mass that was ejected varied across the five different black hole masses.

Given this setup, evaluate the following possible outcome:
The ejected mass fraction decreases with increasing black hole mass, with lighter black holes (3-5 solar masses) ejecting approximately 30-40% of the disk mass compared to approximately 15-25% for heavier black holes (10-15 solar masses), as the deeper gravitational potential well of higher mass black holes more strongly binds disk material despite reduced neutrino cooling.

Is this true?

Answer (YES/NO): NO